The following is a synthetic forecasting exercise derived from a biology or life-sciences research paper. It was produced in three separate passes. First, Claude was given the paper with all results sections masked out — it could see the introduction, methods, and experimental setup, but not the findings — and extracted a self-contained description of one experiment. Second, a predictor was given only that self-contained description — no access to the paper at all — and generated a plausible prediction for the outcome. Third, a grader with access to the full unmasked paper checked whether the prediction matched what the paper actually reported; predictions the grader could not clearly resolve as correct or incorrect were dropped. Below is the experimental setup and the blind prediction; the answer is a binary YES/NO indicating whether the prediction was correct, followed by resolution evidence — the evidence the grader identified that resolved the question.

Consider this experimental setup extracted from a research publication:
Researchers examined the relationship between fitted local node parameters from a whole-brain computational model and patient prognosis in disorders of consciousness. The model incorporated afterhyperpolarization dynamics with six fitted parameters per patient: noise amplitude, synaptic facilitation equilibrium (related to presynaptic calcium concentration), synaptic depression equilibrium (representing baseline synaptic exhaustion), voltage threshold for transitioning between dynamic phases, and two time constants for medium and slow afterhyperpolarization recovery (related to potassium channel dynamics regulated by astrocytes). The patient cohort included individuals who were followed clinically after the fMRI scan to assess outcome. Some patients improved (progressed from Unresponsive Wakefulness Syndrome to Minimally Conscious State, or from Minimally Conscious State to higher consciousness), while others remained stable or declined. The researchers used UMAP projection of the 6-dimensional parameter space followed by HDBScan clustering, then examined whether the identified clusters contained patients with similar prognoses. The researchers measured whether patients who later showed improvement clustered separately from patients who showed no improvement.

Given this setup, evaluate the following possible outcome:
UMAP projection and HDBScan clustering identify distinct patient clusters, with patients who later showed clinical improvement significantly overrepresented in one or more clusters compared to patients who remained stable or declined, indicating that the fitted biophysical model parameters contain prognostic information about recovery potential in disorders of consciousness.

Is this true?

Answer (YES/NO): YES